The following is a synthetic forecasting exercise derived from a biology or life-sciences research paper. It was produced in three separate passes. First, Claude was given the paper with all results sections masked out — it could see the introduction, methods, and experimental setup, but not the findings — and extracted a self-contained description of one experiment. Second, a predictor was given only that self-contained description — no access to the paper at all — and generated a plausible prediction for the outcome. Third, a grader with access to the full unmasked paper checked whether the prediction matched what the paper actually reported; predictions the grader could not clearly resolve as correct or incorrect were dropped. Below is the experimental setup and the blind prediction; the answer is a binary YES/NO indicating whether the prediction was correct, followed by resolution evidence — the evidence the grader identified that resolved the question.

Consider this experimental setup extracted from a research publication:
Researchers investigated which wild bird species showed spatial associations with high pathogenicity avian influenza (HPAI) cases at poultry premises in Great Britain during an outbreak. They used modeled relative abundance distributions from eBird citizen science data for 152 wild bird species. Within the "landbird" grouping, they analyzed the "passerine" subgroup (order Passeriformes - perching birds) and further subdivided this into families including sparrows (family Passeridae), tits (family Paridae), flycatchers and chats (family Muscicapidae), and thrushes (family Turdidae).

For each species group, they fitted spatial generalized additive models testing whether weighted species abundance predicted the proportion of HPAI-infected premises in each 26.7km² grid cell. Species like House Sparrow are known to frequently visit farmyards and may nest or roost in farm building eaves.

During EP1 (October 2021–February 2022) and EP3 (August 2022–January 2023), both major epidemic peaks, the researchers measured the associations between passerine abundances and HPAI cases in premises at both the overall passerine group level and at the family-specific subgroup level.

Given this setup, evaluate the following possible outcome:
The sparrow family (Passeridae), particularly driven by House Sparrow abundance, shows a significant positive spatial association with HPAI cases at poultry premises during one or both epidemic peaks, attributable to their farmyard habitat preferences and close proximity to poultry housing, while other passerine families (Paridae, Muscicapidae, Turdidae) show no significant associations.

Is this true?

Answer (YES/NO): NO